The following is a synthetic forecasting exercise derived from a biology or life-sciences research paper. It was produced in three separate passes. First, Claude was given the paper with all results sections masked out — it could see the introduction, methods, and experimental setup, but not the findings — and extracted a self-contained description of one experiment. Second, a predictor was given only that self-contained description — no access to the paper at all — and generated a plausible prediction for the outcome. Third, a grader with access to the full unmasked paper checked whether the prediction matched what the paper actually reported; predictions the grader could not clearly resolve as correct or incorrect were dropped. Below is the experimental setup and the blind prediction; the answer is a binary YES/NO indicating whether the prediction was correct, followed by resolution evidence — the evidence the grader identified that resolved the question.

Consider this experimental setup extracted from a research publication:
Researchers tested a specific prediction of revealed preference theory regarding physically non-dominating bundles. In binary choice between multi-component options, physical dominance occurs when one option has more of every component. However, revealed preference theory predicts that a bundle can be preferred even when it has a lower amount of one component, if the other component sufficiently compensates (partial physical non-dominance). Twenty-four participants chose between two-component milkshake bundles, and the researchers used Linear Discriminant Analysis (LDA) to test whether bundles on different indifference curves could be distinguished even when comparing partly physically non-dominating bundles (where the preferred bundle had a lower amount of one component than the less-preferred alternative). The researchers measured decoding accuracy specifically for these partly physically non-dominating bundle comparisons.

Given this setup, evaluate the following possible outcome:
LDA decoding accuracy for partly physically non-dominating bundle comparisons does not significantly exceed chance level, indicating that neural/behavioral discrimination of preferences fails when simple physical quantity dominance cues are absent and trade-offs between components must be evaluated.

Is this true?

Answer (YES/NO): NO